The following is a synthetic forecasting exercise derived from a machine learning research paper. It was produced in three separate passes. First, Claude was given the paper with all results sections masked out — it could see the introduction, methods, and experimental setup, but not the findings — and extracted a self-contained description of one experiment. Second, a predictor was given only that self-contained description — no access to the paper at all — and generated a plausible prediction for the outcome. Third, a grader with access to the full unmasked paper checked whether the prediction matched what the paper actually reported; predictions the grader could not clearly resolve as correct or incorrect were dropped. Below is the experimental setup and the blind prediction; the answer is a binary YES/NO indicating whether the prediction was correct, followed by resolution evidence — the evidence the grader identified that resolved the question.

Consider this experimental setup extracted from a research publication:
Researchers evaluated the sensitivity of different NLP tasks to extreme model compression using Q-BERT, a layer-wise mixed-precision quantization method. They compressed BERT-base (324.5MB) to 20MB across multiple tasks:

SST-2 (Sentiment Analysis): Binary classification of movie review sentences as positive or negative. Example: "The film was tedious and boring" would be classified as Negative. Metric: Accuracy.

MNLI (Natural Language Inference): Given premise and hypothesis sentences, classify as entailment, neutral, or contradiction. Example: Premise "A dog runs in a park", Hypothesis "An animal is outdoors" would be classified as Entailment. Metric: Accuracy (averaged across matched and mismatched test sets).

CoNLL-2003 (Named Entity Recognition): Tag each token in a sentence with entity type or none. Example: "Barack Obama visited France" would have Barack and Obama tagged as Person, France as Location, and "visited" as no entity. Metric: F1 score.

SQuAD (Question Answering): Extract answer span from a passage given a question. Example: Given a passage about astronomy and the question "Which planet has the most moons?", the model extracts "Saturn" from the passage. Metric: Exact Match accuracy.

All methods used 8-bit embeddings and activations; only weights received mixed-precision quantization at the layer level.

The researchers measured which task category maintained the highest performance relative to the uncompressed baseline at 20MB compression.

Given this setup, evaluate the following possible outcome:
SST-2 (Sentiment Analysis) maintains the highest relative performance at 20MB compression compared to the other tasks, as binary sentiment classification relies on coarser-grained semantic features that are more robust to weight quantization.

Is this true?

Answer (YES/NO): NO